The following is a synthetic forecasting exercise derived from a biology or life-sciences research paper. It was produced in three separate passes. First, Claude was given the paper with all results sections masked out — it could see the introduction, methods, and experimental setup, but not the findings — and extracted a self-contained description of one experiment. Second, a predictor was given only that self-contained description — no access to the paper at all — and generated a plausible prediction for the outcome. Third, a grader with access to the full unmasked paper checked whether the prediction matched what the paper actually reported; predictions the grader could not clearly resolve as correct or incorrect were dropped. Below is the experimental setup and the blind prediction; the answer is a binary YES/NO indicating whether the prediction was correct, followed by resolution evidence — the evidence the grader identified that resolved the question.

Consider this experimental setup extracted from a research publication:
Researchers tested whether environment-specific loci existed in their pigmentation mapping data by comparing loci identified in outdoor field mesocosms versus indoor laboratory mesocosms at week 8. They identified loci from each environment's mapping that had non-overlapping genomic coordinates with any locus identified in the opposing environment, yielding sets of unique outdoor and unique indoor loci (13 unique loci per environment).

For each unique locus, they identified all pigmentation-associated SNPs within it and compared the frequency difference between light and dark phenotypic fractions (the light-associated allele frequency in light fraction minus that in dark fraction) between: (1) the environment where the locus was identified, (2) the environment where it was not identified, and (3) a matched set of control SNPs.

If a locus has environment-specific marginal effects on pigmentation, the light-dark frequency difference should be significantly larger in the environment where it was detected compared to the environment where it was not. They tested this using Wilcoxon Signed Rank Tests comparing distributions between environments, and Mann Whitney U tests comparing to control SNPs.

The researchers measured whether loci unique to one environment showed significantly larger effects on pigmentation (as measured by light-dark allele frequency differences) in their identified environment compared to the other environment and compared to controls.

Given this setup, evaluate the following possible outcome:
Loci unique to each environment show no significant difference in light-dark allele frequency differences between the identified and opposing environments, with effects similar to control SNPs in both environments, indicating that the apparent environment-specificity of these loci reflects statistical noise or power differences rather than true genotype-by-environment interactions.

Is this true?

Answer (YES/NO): NO